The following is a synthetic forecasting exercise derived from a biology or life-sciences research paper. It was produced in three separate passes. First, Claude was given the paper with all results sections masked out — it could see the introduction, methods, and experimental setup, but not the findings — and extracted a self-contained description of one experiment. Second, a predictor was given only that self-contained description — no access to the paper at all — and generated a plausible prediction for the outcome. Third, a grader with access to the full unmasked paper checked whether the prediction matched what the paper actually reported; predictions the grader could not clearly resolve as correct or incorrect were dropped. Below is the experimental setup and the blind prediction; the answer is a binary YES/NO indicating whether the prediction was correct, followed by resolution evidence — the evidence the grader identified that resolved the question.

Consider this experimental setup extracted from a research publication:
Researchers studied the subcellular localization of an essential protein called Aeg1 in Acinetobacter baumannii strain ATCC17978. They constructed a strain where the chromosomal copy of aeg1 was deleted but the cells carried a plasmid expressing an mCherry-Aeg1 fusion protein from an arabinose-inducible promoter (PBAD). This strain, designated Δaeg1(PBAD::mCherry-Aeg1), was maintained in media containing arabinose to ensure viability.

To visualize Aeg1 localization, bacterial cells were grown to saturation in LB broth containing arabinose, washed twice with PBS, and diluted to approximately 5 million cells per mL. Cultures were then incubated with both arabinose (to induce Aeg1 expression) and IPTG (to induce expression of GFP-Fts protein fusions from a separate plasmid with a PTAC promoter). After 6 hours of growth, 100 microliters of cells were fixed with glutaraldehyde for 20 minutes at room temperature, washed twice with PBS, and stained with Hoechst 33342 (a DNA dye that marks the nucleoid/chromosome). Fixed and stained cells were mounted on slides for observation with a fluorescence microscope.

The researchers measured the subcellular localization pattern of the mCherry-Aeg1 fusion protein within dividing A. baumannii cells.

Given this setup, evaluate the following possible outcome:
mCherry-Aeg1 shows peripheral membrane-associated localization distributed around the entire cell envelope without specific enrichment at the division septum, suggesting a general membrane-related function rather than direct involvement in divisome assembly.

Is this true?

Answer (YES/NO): NO